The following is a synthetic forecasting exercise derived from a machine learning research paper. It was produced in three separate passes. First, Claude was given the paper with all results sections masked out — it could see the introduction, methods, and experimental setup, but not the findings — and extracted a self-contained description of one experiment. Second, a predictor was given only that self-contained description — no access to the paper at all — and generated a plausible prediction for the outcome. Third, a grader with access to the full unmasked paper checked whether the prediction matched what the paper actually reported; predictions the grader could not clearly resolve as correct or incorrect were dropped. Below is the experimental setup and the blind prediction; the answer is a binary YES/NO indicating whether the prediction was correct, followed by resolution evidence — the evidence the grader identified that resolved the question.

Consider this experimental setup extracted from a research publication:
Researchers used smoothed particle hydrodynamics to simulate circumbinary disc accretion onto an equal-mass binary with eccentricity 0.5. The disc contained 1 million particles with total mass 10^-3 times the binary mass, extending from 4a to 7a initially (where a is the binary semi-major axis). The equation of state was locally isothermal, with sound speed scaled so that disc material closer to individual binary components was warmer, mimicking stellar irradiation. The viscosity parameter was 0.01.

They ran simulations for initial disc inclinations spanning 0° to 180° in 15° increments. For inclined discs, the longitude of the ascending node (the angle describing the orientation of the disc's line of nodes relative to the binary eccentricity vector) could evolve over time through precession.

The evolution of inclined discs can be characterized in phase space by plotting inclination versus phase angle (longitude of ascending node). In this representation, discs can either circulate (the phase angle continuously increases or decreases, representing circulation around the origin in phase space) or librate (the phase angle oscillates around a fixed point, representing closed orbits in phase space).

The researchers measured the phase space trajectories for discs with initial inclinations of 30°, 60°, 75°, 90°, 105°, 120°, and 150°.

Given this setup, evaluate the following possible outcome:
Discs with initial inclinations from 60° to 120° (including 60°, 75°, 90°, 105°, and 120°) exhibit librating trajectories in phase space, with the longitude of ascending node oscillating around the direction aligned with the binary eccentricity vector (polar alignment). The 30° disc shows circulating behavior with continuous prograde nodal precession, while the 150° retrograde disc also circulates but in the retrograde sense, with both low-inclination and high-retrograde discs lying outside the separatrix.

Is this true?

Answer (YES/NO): YES